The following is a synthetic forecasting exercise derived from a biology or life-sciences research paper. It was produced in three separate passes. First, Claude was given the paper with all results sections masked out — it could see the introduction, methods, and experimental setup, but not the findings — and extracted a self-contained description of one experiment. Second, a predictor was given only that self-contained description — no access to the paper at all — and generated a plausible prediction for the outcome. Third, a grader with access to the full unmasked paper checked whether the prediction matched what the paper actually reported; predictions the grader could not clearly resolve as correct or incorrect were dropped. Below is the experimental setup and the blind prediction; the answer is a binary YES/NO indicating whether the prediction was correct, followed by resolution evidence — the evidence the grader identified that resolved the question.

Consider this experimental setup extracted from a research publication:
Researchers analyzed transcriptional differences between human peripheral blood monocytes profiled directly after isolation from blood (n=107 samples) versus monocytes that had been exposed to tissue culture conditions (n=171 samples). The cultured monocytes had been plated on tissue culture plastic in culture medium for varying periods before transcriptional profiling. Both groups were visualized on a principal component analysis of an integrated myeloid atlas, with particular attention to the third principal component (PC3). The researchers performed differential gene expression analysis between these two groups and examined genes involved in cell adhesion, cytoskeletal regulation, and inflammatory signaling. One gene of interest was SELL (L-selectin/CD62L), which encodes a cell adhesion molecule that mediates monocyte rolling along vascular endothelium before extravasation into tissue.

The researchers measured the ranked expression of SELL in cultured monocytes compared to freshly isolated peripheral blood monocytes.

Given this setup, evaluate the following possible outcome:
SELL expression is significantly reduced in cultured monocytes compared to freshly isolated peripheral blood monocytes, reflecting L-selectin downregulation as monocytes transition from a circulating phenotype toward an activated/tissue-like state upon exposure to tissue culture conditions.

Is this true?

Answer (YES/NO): YES